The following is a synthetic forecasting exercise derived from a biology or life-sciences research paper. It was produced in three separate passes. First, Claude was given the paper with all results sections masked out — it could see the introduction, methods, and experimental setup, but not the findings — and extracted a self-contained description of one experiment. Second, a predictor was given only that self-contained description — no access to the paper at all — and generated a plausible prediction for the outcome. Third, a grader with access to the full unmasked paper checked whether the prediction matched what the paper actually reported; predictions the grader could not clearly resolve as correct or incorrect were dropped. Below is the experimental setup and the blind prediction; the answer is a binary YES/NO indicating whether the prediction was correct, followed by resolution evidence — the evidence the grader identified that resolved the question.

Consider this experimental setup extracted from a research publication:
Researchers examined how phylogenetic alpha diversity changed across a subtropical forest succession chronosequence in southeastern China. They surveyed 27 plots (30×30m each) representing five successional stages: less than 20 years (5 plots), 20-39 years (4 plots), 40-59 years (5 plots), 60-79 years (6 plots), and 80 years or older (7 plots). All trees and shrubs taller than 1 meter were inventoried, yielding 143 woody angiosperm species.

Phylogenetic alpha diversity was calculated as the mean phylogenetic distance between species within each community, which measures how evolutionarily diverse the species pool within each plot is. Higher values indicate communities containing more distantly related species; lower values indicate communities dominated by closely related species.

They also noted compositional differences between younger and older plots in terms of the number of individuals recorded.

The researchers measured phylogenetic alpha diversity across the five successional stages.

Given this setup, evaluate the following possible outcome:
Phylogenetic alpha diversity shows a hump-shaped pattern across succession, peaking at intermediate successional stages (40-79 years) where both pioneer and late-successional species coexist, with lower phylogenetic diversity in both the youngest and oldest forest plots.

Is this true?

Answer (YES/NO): NO